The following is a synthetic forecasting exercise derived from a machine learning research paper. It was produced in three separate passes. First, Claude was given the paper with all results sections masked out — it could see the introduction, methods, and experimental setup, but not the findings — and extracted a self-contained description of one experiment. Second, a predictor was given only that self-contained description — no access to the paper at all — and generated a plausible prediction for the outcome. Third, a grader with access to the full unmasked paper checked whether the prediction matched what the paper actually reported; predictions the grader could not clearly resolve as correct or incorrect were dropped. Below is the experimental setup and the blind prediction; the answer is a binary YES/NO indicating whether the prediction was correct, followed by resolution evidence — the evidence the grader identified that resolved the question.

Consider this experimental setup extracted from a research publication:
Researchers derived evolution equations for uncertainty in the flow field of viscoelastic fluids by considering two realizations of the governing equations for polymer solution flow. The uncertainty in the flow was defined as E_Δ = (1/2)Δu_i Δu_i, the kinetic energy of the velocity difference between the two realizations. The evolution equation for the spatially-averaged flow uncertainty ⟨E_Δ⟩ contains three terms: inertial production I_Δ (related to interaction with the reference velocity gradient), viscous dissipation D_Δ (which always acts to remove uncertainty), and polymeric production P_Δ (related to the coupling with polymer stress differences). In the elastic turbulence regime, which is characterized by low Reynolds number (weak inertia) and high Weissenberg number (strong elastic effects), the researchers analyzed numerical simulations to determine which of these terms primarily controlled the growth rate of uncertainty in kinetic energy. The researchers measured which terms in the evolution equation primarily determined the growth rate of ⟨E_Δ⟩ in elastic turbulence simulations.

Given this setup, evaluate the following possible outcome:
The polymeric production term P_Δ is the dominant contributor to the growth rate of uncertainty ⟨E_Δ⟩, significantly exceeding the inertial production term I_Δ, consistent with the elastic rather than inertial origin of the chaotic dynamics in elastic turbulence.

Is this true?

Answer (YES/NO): YES